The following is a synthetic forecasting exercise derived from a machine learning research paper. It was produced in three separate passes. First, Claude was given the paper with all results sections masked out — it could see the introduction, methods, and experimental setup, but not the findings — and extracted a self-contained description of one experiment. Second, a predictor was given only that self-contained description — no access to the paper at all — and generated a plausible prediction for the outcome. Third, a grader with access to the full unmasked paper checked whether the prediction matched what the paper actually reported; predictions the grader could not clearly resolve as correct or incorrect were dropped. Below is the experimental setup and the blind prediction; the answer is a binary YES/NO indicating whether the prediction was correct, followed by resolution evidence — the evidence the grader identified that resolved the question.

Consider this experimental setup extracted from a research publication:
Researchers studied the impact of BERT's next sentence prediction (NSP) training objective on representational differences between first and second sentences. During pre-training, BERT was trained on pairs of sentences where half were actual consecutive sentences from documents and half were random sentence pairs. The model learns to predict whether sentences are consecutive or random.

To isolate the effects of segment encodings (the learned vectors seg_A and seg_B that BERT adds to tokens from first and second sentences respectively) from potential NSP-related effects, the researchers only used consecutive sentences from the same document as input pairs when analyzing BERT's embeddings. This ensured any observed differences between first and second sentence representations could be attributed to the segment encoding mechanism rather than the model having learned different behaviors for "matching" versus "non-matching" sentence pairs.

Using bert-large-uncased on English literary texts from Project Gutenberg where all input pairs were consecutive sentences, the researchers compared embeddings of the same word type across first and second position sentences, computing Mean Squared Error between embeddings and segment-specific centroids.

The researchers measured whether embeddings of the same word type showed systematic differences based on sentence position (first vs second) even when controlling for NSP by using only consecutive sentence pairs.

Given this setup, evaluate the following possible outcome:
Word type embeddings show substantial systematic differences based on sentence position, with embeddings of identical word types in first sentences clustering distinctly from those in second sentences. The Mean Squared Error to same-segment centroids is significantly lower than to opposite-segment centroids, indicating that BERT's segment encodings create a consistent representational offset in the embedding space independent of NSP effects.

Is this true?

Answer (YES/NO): YES